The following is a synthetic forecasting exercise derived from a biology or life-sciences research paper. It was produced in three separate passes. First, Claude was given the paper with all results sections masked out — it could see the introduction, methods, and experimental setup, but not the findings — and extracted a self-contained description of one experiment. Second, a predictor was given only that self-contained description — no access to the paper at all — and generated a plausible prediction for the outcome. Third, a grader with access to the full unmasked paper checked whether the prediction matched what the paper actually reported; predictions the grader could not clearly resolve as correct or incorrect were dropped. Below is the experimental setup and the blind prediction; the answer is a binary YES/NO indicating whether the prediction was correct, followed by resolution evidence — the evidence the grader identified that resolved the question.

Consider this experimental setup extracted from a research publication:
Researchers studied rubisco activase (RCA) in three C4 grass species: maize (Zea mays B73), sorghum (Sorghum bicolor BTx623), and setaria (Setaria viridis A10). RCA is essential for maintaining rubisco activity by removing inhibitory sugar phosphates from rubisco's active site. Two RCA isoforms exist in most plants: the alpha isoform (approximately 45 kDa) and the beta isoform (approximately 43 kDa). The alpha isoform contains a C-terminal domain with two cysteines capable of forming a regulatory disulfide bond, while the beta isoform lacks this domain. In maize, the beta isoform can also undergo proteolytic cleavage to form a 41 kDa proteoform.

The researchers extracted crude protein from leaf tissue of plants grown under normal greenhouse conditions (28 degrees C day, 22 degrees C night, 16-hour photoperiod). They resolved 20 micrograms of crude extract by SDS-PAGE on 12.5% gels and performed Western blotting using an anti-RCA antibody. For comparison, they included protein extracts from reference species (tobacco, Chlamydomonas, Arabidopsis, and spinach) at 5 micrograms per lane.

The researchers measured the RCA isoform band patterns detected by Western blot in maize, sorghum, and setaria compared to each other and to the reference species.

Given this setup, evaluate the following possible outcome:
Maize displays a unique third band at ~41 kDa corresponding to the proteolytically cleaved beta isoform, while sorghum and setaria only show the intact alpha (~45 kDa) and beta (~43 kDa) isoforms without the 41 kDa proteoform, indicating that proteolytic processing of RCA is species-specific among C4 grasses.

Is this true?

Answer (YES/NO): NO